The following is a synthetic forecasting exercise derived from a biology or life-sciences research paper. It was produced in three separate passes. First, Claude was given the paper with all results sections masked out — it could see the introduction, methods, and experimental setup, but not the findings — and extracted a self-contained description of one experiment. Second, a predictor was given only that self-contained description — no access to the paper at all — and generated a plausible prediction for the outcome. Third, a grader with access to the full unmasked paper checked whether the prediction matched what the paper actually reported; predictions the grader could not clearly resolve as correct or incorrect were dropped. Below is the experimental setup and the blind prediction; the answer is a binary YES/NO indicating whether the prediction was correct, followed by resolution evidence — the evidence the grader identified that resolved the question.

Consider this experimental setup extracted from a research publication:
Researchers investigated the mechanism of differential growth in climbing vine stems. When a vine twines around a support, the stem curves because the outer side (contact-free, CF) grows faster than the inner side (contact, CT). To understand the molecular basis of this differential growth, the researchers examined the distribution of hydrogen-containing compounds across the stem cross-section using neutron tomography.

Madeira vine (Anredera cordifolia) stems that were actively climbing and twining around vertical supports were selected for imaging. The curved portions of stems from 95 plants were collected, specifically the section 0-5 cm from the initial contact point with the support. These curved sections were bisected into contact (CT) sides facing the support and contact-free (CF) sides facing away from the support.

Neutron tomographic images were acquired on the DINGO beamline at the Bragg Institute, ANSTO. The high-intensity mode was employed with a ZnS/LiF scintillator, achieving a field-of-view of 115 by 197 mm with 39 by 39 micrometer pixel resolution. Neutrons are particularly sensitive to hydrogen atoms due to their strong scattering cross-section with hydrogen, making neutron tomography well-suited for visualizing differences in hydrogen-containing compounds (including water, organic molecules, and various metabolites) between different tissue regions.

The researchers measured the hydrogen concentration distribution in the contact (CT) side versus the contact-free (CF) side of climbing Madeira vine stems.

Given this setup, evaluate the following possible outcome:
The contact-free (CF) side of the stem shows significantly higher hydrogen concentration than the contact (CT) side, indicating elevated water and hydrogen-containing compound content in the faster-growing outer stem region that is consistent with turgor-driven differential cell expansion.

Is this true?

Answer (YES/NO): NO